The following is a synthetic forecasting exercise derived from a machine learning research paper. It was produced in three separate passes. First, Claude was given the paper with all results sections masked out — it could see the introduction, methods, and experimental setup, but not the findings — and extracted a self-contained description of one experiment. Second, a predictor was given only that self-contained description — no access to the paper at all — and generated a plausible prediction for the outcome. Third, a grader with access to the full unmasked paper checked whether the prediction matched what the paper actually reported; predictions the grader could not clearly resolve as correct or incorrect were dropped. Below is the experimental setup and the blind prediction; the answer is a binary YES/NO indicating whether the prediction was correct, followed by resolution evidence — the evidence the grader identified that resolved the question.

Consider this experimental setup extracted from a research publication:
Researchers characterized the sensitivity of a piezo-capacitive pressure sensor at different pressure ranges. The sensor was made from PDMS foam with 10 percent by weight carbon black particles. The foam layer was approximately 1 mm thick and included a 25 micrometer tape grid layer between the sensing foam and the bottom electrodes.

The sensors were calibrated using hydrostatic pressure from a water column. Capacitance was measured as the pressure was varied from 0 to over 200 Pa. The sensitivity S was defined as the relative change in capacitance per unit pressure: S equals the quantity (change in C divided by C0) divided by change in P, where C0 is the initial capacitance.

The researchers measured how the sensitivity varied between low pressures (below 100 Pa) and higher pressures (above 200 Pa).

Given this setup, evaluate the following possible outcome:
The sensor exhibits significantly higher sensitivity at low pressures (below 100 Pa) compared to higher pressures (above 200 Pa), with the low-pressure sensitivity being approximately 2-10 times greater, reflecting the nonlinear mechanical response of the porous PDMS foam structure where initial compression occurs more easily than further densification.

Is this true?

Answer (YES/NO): YES